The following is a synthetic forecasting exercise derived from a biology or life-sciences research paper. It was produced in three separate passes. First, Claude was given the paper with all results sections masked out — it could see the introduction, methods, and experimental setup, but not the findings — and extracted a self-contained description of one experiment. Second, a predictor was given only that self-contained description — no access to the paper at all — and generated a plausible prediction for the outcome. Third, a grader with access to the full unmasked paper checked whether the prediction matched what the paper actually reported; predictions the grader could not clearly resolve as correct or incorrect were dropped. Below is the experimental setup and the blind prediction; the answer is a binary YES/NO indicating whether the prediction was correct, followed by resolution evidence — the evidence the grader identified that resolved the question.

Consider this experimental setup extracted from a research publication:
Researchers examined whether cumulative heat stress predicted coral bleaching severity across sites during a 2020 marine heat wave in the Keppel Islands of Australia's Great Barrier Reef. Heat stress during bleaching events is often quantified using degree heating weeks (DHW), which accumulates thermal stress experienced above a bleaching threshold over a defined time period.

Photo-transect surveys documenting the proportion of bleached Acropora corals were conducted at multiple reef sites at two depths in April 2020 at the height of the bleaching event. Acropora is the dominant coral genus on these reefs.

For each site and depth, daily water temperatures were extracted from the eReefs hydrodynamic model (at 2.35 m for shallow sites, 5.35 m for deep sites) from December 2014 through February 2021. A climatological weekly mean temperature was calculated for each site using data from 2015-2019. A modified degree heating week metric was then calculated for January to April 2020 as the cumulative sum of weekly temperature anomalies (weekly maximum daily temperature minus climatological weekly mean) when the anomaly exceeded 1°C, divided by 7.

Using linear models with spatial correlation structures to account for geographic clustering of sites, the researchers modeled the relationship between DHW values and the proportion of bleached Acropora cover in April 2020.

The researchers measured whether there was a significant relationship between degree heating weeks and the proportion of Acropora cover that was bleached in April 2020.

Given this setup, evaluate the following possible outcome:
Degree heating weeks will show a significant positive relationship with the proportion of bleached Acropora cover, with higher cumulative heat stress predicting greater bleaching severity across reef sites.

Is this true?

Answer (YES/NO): NO